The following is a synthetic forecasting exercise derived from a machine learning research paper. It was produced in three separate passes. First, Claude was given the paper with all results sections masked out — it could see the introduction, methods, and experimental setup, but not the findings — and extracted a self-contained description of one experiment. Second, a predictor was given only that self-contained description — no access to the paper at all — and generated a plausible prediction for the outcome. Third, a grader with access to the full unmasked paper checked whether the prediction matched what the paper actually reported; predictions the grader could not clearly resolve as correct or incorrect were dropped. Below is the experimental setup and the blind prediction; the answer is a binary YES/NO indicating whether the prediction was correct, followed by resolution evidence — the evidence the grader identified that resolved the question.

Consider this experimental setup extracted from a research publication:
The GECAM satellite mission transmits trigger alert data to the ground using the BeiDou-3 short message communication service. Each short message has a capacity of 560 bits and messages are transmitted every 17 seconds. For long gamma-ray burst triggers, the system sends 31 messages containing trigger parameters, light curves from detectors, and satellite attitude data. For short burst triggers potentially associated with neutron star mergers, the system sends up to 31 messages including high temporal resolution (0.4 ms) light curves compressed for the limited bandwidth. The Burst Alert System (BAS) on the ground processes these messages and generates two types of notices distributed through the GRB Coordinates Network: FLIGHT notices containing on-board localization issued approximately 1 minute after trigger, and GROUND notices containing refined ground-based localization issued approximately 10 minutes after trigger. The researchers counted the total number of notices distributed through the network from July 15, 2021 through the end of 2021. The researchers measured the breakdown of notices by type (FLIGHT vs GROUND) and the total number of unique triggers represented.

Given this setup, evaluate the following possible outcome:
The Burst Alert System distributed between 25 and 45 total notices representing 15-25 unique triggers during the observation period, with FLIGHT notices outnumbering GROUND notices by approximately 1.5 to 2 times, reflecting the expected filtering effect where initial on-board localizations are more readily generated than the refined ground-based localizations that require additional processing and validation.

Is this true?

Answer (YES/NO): NO